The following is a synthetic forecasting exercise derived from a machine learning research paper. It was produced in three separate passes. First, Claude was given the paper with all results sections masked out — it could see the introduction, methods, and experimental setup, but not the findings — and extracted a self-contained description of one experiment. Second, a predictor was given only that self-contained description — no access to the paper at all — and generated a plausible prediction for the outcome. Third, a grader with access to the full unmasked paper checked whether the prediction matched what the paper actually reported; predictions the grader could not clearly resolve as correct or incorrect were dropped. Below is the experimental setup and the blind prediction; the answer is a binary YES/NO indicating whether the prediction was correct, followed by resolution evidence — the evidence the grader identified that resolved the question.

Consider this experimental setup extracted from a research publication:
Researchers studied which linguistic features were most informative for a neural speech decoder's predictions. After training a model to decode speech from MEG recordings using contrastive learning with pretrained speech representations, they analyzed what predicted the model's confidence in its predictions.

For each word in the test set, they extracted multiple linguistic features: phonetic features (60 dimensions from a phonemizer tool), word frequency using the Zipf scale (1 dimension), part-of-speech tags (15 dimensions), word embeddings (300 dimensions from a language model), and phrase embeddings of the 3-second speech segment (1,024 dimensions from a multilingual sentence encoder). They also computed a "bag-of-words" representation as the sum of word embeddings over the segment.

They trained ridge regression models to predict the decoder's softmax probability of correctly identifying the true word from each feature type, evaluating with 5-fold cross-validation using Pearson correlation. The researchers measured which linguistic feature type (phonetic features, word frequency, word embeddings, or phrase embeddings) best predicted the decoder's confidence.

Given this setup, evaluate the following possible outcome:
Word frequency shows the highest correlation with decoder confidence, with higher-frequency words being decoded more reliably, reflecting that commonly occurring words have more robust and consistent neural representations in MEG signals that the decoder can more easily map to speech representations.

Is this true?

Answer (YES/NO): NO